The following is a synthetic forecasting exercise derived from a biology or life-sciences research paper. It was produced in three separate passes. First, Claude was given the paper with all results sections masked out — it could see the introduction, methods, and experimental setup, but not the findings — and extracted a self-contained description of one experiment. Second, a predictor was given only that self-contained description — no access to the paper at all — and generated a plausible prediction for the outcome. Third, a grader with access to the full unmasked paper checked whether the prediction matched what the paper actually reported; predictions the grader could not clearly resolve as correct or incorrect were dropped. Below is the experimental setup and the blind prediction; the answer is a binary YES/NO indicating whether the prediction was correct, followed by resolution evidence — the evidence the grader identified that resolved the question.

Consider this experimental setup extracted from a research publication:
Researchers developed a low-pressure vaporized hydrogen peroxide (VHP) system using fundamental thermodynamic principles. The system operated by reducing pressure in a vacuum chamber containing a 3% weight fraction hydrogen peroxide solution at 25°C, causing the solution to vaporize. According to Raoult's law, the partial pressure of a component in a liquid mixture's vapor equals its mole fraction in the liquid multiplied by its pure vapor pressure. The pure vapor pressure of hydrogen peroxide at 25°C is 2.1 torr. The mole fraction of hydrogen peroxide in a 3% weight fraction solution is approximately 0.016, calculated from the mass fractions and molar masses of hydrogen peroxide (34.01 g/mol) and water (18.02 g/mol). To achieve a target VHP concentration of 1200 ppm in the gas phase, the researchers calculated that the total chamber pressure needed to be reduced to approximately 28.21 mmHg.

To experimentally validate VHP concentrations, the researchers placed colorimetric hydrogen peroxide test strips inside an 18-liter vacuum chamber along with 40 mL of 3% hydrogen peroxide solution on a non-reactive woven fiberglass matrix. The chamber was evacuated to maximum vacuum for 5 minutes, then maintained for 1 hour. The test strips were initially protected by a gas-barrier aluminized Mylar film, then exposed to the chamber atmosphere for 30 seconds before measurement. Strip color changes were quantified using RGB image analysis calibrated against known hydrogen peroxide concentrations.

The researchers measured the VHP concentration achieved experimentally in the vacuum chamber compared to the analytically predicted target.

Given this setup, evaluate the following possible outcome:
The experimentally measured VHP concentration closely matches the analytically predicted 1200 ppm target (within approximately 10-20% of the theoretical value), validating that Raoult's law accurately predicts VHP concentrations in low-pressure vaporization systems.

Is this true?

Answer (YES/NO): NO